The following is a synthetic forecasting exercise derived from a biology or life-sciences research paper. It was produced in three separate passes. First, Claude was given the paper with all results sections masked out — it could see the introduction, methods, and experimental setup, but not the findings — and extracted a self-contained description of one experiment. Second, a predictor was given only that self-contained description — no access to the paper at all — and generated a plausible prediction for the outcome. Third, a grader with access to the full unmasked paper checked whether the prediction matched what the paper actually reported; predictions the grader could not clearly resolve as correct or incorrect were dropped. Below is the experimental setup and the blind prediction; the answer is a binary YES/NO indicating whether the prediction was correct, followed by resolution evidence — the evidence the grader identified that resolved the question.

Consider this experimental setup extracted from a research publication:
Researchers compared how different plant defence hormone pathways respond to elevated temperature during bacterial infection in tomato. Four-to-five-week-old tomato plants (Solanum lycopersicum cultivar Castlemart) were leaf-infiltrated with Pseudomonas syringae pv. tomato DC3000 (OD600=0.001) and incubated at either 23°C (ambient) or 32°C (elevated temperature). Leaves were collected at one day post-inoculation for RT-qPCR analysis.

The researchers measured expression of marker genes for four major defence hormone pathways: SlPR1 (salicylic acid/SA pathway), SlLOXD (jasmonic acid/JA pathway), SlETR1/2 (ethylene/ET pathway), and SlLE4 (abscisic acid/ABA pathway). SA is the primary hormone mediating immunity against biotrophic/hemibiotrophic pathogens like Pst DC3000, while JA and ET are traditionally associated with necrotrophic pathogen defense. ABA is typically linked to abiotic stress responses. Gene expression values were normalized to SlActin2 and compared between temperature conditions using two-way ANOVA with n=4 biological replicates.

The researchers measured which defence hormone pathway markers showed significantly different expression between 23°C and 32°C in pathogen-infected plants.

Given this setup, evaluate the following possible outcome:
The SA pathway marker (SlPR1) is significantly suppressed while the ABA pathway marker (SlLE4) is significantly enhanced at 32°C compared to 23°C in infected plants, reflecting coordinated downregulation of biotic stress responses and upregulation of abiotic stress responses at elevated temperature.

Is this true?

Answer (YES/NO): NO